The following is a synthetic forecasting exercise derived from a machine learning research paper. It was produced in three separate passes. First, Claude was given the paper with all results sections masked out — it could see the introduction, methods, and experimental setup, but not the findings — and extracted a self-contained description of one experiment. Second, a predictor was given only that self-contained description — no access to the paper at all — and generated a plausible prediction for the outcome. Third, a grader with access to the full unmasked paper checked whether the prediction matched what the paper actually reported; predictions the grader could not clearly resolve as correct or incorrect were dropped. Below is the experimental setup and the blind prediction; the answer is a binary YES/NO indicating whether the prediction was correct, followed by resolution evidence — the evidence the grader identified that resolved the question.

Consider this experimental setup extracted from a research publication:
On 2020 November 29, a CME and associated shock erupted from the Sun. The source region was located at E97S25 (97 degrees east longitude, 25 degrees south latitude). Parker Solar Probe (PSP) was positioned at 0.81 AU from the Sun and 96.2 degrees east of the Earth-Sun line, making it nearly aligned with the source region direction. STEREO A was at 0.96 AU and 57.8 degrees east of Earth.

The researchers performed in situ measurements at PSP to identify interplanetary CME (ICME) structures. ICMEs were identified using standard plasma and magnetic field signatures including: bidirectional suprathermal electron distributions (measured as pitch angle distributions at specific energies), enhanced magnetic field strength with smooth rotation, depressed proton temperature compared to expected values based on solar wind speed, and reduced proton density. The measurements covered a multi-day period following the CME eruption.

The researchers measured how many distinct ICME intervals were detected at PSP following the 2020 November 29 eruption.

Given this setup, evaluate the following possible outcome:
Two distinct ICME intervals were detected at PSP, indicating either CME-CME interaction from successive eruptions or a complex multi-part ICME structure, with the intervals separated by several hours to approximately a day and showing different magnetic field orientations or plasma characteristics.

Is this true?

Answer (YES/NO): NO